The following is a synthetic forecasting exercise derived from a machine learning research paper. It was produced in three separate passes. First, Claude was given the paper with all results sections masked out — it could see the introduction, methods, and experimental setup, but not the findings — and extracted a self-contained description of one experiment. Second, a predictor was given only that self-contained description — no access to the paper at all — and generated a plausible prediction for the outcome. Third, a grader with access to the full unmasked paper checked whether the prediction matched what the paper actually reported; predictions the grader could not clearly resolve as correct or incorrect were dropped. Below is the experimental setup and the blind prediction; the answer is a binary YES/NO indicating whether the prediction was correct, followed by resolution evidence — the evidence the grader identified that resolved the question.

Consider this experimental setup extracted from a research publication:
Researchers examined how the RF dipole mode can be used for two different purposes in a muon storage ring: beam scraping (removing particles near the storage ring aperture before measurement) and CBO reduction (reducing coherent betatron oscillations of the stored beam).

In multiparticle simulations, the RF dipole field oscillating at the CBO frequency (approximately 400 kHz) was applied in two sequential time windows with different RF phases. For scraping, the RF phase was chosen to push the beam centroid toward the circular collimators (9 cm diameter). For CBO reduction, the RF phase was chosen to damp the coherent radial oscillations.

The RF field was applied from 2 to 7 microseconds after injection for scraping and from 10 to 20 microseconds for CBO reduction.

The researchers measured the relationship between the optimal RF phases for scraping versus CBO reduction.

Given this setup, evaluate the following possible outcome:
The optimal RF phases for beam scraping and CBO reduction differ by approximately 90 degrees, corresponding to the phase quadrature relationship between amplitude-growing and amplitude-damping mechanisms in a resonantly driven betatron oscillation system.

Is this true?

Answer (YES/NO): NO